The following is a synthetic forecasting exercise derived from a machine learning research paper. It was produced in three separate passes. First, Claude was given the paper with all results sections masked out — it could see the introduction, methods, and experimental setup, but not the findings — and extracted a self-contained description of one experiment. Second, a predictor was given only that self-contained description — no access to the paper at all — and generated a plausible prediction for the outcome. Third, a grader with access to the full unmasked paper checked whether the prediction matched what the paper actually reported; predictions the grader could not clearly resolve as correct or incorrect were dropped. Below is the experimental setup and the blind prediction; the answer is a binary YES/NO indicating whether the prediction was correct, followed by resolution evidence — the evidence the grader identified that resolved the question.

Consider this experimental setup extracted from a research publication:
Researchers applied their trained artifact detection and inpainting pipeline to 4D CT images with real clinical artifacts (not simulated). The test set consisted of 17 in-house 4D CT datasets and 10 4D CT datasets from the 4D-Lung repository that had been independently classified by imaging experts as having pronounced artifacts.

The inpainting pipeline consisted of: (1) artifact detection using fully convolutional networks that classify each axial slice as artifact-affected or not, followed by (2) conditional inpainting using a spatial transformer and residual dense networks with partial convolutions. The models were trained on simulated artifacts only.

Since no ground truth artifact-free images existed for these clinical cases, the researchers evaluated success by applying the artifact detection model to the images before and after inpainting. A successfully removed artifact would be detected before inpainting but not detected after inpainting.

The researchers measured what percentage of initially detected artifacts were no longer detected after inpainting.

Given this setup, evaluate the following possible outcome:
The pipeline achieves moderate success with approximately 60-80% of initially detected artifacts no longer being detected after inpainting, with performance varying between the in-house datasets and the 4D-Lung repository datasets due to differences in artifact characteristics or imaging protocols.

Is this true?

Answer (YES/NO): NO